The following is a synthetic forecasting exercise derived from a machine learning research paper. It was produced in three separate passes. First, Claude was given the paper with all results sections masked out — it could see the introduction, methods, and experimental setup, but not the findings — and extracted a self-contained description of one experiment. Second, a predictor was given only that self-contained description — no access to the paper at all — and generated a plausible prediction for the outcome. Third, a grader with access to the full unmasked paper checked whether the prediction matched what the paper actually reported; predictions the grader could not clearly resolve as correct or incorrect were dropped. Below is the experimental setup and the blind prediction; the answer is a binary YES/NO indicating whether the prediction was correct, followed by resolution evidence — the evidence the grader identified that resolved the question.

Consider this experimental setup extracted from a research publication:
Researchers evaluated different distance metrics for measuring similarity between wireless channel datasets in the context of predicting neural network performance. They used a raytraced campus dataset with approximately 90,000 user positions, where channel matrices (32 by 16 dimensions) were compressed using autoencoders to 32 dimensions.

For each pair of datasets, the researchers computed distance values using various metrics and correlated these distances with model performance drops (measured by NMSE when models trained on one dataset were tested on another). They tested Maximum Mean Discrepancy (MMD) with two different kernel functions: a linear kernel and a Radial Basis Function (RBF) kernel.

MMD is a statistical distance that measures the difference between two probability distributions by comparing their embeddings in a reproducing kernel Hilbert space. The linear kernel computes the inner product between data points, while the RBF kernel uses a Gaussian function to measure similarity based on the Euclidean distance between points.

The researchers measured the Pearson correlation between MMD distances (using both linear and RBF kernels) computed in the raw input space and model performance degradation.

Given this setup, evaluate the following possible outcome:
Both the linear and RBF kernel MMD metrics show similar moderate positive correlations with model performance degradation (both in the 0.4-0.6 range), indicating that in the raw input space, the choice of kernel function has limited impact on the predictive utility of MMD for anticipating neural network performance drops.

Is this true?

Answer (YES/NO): NO